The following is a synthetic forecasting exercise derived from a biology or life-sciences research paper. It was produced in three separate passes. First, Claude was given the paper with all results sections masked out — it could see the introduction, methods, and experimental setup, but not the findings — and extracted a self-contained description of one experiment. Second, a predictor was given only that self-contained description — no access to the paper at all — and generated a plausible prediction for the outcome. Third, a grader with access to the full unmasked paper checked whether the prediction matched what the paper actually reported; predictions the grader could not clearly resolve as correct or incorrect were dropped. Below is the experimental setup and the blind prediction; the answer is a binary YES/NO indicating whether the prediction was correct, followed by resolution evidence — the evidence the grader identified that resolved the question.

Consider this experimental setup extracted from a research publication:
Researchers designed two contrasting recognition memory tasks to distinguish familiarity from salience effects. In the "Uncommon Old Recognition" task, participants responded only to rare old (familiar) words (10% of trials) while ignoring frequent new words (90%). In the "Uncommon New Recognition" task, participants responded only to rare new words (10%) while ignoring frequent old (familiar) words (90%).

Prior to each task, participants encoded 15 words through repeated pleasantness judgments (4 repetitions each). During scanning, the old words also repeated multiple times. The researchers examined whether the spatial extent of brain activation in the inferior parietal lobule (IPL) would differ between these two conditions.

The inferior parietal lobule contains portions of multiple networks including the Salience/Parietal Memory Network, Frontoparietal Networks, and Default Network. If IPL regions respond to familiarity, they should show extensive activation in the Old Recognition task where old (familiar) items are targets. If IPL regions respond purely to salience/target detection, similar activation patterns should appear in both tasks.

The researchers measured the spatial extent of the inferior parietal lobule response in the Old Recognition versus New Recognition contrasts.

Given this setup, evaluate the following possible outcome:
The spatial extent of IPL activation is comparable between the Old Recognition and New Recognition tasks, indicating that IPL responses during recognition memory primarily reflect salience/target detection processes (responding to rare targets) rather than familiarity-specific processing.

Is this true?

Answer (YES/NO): NO